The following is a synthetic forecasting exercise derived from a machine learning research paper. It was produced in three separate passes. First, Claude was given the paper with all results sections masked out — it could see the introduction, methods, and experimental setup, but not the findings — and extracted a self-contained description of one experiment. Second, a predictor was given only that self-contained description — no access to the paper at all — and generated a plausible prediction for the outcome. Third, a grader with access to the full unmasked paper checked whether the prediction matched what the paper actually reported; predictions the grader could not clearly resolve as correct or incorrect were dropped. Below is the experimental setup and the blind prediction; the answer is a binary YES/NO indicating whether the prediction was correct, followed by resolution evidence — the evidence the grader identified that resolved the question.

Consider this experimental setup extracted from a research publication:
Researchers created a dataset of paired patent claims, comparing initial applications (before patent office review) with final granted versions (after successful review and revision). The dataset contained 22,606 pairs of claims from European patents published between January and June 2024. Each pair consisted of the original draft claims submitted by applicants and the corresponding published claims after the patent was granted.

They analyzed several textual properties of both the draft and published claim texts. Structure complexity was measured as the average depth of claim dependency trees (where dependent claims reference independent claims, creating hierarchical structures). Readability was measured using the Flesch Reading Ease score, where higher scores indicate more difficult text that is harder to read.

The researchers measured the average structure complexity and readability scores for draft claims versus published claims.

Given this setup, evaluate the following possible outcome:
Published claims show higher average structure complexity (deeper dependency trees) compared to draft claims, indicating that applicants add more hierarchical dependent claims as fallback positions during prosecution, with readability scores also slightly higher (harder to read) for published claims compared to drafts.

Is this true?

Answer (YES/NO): YES